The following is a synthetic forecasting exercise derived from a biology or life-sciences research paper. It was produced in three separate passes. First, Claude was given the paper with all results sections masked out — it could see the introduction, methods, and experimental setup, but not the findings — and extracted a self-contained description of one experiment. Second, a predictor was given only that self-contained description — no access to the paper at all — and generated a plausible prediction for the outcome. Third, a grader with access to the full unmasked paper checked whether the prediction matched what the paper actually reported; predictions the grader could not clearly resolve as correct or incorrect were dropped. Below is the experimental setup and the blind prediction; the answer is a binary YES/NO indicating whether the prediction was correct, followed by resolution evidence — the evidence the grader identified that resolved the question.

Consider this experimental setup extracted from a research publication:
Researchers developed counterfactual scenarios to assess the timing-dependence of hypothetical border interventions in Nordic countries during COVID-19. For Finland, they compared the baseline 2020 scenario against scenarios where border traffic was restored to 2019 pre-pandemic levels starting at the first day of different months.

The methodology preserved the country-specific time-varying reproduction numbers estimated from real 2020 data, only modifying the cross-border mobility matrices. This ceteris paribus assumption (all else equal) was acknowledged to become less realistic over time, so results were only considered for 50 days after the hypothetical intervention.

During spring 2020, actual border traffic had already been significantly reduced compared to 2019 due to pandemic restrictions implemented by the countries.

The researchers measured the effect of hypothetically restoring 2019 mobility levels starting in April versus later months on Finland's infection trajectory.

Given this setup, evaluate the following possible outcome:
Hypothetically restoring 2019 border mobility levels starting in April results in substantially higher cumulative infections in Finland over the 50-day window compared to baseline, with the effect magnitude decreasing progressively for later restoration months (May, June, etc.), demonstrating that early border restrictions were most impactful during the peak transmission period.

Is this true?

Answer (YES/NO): NO